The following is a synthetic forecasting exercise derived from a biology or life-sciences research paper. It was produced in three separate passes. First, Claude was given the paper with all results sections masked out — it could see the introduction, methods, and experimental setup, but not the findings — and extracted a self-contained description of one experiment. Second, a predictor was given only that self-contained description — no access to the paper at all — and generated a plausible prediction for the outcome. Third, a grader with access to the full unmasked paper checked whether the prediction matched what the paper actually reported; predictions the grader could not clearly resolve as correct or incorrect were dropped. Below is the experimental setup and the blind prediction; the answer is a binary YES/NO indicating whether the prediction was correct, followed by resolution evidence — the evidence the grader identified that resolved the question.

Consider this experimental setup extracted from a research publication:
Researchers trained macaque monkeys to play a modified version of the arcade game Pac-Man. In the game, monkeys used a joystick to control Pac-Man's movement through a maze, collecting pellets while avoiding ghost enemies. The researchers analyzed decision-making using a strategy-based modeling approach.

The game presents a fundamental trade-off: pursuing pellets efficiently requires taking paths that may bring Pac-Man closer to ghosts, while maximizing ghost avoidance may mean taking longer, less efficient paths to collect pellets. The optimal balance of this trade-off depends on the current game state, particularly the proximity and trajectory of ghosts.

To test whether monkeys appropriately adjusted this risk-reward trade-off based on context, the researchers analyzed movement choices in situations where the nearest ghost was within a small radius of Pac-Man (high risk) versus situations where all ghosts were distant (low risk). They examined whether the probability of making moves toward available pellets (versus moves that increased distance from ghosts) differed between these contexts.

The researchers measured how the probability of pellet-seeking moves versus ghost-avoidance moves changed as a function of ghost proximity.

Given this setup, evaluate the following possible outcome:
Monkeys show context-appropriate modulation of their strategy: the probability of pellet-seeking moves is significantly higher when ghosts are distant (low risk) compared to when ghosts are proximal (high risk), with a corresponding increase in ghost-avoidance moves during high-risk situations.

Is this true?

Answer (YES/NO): YES